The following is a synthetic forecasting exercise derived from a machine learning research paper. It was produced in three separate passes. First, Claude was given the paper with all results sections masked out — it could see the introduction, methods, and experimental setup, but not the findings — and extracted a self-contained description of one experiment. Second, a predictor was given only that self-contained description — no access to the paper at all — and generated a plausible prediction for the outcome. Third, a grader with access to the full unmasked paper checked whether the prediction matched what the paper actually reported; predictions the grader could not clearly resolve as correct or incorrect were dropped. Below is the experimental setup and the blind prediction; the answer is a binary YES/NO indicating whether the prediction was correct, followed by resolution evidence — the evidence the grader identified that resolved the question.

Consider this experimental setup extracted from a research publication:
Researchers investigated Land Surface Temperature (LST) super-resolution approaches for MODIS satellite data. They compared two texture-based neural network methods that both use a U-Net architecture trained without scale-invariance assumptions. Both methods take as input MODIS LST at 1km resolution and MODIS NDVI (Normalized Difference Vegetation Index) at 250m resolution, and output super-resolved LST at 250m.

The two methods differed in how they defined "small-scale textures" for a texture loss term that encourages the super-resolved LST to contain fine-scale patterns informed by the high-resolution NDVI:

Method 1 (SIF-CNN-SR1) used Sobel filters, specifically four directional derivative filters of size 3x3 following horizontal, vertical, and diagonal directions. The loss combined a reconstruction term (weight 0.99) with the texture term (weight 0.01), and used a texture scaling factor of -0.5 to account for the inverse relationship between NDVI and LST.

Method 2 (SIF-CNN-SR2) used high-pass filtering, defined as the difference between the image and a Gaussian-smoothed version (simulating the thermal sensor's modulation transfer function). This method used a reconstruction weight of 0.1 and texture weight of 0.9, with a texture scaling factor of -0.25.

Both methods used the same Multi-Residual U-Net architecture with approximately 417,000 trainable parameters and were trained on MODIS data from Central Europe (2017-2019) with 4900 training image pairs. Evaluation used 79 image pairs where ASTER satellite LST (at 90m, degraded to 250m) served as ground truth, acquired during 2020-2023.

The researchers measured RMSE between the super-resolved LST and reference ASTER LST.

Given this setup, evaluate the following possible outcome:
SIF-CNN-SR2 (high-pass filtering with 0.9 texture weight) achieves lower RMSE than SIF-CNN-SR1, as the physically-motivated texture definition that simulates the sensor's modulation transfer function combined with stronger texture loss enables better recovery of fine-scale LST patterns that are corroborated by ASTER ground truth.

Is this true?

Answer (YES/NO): YES